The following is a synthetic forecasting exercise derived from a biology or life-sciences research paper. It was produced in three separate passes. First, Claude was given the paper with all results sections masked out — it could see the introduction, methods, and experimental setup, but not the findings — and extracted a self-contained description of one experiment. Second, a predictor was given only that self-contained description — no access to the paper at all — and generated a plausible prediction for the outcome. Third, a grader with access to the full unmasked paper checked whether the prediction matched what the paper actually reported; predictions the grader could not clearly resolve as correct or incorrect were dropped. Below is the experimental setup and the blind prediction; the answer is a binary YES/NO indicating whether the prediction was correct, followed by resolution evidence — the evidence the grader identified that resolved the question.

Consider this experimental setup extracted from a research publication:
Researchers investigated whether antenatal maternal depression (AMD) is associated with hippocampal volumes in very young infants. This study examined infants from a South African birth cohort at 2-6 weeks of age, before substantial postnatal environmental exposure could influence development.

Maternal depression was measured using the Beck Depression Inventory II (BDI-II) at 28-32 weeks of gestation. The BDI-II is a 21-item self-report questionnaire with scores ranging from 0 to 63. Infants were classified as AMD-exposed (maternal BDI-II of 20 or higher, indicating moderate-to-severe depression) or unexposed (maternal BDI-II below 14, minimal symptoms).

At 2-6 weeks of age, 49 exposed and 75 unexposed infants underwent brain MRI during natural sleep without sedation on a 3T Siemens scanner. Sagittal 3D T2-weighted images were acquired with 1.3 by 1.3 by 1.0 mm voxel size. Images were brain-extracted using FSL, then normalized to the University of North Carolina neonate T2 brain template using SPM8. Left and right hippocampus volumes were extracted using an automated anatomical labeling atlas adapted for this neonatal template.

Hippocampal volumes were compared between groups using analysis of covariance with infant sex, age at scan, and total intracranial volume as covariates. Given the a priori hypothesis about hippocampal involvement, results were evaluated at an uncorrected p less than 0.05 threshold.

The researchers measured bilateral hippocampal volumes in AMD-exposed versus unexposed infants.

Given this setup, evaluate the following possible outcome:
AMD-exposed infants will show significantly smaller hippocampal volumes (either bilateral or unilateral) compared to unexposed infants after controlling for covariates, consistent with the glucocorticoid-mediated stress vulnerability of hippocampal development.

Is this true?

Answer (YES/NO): NO